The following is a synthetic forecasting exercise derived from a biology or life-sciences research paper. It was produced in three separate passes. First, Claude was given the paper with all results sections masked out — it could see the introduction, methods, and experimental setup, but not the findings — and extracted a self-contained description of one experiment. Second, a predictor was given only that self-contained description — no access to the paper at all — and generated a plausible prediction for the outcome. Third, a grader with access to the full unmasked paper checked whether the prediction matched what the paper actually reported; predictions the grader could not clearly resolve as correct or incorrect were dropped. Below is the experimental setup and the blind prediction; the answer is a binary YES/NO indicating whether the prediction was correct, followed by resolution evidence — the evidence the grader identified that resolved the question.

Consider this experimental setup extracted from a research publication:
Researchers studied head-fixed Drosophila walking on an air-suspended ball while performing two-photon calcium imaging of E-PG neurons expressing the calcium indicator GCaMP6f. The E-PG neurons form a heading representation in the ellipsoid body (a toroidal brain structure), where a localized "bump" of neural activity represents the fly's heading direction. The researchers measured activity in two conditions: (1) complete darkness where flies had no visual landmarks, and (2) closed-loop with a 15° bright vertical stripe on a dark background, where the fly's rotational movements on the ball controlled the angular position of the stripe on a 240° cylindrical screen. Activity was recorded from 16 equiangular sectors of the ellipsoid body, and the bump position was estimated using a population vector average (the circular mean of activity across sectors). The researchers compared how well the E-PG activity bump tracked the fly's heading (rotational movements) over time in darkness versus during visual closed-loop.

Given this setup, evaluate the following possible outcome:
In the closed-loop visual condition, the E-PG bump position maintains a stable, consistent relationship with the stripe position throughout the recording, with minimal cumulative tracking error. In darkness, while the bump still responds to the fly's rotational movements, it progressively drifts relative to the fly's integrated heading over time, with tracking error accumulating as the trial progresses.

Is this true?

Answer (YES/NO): YES